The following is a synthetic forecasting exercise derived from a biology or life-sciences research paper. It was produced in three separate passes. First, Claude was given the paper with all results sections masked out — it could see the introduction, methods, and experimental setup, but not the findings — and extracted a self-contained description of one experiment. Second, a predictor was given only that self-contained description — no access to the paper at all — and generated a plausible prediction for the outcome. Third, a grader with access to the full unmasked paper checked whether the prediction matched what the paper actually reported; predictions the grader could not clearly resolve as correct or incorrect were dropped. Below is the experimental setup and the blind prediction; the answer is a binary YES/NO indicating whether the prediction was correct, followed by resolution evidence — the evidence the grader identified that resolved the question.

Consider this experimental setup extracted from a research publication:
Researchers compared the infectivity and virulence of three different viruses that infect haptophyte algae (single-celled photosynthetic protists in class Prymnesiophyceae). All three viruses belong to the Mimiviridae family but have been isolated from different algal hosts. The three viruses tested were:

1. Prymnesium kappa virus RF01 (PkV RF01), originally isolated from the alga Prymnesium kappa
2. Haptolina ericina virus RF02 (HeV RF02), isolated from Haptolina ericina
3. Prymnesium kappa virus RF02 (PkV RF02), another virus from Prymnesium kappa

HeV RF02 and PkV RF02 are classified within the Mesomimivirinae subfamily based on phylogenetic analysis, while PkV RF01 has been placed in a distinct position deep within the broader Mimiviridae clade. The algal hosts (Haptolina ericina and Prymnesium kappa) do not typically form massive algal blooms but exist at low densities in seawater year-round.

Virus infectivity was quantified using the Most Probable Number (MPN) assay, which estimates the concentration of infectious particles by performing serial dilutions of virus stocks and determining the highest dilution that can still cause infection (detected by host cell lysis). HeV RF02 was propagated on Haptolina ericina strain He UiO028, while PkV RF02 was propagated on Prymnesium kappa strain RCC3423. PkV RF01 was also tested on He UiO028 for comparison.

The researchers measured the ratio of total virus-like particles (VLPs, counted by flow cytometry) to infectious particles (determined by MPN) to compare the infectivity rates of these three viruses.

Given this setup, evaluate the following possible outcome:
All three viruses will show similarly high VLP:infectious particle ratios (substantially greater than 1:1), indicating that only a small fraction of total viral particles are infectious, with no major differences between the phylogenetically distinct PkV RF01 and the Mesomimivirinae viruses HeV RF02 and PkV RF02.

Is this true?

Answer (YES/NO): NO